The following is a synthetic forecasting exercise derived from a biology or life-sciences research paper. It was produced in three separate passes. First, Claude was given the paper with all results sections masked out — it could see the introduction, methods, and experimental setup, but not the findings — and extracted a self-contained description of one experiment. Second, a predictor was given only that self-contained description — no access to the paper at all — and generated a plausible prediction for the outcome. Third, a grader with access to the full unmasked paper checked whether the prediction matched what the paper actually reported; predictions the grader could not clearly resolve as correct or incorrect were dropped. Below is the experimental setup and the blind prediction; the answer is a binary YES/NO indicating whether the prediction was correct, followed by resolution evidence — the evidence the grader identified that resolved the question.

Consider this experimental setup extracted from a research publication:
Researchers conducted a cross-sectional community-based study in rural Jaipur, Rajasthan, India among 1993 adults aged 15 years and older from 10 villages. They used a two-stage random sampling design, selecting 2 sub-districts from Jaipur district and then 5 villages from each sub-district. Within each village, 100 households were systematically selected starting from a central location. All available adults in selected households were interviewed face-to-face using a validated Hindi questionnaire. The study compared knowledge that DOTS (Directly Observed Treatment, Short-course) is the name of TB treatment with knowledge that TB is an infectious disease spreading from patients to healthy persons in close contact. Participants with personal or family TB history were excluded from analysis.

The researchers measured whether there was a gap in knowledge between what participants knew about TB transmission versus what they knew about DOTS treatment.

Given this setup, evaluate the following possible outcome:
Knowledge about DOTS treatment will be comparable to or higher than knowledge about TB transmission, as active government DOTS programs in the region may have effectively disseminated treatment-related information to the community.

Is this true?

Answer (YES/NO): NO